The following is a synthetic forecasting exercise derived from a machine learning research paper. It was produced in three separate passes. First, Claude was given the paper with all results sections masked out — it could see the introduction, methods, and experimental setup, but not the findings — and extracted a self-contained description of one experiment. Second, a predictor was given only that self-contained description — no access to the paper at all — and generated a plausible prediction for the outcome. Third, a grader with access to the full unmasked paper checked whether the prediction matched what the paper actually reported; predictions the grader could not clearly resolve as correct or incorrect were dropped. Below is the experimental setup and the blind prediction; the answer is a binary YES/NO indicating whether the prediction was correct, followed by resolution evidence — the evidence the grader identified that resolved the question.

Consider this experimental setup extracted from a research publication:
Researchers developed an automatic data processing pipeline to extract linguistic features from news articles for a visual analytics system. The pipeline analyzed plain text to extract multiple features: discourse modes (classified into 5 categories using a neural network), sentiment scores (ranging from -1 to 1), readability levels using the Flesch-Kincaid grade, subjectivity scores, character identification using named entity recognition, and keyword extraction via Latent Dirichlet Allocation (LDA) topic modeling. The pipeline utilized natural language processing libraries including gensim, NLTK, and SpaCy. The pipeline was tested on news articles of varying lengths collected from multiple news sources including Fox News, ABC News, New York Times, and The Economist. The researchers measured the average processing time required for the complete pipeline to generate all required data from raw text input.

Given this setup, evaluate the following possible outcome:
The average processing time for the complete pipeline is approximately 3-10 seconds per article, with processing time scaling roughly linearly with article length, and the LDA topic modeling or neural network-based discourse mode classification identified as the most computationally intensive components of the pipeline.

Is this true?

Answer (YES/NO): NO